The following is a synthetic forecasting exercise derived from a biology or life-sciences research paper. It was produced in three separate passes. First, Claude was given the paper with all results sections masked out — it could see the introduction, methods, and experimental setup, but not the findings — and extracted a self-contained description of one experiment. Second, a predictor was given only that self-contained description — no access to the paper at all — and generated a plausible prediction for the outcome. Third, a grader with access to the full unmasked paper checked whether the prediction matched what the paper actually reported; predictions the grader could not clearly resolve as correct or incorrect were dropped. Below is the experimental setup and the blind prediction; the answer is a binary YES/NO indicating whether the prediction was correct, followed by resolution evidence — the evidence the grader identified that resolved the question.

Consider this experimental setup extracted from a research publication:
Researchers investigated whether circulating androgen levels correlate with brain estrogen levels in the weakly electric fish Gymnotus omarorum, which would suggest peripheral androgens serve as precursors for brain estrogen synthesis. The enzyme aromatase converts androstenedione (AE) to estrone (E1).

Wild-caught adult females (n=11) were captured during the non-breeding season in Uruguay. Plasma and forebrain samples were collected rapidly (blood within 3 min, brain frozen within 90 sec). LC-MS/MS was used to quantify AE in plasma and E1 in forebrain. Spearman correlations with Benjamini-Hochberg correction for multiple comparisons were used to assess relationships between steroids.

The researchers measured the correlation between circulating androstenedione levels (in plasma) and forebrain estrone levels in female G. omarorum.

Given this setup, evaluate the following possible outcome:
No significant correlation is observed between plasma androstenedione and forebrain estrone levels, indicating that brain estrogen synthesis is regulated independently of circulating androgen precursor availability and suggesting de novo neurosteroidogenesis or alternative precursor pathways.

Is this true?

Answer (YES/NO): NO